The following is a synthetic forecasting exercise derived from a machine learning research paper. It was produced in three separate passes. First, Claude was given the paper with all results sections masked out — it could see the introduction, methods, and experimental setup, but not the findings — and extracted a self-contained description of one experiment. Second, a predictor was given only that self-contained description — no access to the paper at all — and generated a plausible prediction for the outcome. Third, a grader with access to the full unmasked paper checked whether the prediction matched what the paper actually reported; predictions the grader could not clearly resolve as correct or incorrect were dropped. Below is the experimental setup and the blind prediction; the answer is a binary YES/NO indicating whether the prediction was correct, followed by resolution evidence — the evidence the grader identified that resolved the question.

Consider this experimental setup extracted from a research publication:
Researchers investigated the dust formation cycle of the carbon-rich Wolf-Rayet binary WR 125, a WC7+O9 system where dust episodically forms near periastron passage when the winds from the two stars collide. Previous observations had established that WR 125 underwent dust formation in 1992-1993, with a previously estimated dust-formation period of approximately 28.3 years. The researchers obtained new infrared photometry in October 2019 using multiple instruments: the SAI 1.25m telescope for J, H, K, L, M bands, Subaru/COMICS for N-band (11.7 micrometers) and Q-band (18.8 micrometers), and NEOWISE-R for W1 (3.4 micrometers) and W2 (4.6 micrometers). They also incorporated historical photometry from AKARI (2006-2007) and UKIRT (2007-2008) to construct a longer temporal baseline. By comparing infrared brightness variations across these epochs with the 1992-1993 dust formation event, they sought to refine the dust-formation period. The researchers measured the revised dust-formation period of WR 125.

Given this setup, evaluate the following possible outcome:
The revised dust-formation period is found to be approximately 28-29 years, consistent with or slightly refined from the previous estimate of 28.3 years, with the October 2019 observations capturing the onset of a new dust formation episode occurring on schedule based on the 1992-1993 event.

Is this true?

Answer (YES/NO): YES